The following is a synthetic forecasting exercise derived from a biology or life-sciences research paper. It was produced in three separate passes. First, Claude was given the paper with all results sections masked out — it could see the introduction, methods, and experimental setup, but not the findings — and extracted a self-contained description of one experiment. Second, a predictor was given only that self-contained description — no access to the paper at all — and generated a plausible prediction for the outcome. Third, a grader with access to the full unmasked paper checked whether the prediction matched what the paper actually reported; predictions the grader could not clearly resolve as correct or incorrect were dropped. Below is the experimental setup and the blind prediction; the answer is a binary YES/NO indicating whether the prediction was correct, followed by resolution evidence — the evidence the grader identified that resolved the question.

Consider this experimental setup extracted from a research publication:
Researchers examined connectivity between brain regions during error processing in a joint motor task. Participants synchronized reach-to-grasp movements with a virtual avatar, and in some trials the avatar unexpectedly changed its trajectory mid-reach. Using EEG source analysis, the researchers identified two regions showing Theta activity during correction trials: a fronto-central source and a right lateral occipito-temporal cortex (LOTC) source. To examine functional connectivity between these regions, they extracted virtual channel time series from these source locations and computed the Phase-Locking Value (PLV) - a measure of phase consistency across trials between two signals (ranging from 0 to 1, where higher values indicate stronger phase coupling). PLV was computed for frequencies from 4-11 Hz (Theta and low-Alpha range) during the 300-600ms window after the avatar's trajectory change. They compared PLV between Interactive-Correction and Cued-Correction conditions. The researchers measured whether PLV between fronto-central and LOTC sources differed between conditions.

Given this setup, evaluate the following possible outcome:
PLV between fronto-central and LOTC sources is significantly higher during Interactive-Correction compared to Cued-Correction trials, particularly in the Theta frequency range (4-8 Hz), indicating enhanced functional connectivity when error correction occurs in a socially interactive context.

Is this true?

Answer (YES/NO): NO